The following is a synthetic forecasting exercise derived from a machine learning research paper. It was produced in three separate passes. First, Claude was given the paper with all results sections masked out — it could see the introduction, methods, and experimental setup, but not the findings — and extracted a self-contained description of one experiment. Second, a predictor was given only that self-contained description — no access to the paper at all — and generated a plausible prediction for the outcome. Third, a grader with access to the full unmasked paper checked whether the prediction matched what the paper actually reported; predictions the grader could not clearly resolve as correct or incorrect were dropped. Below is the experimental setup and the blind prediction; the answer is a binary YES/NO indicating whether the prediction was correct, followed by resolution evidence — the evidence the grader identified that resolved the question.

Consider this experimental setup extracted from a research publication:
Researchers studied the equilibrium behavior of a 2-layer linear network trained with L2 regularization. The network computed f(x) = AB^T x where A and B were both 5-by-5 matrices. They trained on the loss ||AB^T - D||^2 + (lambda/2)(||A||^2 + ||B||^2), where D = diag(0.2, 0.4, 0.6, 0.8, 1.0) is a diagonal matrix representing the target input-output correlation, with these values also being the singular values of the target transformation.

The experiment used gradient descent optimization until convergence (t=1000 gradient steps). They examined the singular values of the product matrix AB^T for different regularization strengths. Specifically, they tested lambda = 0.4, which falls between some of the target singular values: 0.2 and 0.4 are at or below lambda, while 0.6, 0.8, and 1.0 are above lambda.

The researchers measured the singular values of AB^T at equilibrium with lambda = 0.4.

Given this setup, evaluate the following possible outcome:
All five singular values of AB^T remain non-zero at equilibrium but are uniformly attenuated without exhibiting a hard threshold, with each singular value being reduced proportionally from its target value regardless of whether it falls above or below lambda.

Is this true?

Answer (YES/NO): NO